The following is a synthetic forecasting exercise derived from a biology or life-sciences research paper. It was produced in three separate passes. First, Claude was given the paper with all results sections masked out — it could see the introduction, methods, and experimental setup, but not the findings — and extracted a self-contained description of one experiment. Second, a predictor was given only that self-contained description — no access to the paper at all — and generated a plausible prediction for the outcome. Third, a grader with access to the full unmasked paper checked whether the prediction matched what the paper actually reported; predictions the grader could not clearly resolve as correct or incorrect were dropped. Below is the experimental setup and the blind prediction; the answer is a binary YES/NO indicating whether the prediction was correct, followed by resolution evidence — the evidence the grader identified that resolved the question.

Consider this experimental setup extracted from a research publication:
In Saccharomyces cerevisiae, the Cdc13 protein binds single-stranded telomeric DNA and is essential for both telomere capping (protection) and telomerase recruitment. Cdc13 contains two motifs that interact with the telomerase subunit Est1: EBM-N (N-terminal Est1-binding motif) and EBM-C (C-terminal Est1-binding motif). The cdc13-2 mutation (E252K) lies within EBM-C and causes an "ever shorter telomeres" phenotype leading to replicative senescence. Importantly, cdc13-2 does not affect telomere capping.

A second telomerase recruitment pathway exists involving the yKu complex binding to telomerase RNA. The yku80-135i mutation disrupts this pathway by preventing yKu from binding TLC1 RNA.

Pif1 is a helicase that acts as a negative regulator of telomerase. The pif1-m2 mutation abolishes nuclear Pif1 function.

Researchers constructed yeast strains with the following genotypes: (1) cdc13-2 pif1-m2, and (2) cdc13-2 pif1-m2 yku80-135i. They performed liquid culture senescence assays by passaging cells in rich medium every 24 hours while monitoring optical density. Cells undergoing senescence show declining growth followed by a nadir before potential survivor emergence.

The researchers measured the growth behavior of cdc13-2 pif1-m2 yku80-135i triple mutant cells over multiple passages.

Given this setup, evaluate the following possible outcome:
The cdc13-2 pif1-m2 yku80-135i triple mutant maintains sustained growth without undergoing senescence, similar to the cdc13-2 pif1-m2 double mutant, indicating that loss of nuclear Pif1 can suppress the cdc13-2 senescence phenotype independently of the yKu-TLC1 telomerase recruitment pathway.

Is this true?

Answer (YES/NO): NO